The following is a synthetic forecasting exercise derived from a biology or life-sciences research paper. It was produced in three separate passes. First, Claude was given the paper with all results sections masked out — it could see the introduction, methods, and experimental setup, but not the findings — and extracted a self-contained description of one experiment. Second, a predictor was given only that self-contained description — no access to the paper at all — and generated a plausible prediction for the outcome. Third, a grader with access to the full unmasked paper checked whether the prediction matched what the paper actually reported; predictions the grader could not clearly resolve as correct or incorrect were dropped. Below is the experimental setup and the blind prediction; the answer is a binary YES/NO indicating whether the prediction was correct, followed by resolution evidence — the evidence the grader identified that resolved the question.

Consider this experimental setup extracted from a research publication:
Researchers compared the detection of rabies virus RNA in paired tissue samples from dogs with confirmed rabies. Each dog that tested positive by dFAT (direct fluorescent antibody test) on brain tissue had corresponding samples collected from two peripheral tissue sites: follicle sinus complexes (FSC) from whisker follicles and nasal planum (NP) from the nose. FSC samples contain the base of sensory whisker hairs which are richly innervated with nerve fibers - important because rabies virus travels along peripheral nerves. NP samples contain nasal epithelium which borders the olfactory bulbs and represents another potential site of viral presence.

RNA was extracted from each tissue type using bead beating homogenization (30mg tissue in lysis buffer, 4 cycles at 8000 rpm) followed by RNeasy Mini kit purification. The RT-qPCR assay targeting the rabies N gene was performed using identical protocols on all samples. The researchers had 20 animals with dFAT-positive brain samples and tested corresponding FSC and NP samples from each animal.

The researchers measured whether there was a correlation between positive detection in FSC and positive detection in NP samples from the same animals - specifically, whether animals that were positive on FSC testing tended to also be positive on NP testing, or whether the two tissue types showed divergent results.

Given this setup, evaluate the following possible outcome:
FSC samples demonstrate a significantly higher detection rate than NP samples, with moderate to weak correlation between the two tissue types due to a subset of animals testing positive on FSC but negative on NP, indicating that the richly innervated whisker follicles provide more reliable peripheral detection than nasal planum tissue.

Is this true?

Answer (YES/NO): NO